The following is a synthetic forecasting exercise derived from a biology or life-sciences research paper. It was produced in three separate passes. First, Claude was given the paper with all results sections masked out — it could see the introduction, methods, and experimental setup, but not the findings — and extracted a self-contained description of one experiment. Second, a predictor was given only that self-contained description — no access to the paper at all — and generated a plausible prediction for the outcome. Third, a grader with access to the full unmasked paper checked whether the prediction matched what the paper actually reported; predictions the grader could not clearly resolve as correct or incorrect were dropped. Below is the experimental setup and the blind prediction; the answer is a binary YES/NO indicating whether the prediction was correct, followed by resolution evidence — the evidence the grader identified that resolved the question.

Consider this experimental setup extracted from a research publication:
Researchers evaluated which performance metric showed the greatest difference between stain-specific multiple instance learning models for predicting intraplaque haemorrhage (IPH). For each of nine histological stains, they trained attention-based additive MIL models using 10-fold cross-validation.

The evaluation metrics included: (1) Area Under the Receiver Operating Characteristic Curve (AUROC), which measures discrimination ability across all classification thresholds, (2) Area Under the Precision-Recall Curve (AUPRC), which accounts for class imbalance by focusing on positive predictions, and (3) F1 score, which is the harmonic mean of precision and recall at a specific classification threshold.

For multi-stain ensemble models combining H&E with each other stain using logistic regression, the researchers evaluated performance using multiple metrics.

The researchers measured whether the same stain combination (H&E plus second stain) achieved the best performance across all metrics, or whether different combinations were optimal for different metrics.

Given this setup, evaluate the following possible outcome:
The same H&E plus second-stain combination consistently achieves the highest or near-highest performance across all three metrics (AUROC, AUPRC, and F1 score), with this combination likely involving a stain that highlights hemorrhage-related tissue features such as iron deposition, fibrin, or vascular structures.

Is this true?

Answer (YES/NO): NO